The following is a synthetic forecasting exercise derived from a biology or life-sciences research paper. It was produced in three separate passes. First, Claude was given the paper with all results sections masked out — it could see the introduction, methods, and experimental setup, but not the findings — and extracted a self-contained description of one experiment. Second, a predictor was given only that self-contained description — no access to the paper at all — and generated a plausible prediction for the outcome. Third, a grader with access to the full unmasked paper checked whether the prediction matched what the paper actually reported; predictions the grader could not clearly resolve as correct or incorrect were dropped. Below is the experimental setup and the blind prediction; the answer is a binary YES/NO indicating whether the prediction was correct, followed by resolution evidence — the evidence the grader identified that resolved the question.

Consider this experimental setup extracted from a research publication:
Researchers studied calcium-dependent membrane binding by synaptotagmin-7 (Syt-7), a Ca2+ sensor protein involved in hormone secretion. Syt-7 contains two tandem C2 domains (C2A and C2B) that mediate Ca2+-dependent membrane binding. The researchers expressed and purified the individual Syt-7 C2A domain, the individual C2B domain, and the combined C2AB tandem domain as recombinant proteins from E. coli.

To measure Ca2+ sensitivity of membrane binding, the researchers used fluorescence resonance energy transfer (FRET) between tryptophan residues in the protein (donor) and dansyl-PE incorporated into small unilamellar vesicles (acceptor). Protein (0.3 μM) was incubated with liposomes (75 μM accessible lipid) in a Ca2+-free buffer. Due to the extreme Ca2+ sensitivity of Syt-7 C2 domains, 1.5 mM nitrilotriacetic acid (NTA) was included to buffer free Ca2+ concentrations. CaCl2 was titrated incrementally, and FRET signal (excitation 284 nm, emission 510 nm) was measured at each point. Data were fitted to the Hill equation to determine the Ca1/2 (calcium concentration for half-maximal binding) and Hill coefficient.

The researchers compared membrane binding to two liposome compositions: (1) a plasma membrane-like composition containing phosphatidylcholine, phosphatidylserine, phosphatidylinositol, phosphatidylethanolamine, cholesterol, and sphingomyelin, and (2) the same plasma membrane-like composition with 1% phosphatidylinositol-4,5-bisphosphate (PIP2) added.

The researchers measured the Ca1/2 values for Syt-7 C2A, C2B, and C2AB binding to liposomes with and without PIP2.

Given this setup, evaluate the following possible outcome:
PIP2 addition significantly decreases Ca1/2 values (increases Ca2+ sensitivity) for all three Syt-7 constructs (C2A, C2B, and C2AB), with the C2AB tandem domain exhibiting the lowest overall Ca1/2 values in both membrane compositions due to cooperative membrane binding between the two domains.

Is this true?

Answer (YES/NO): NO